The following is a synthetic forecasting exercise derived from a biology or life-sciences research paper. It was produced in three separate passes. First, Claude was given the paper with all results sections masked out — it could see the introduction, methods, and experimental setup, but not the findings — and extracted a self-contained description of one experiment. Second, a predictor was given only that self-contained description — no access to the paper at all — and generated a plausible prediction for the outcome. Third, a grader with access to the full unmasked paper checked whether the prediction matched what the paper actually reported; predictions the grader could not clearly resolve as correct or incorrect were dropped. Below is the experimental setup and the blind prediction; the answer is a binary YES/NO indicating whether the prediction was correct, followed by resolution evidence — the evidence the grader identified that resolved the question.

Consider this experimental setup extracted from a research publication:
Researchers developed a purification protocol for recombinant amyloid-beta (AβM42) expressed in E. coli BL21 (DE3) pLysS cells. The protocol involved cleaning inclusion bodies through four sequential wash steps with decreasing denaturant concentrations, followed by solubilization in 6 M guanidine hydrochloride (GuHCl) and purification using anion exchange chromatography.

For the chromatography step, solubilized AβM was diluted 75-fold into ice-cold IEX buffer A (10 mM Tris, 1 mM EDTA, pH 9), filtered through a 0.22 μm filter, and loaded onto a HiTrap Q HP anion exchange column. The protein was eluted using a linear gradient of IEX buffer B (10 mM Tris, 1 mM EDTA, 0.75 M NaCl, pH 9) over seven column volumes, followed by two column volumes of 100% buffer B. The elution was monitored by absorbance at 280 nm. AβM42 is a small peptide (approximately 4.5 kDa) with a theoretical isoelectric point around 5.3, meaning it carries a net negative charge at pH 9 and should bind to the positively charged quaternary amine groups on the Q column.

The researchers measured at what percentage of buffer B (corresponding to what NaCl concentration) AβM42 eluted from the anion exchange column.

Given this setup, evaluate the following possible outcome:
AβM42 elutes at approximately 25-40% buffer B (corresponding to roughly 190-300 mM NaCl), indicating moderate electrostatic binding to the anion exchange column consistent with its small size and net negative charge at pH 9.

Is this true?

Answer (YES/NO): YES